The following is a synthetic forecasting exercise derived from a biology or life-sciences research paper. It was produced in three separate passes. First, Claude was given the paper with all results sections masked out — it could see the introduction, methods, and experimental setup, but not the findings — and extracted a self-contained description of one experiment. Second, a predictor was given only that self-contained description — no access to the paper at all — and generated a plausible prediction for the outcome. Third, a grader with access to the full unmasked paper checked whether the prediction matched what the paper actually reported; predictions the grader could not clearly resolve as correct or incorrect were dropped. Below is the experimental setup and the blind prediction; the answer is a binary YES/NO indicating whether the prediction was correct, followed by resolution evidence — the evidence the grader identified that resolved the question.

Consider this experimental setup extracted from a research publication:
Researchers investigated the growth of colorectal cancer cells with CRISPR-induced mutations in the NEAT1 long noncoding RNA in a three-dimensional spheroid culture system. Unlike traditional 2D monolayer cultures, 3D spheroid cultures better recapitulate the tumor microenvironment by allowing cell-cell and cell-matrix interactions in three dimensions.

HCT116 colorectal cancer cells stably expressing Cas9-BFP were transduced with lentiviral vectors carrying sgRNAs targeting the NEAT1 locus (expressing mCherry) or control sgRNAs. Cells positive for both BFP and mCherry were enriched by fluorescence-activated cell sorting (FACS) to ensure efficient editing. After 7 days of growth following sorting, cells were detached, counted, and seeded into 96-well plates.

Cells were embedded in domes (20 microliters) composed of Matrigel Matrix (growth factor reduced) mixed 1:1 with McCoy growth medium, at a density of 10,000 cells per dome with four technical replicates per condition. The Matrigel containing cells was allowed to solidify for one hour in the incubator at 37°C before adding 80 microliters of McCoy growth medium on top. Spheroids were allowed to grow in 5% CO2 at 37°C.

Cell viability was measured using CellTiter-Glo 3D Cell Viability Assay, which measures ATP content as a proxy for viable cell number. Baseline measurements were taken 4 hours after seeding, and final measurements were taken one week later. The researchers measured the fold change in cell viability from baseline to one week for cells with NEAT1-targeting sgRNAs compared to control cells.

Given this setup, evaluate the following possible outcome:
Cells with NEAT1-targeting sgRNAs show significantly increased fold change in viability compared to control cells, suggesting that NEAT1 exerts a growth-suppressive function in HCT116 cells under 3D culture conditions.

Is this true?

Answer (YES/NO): NO